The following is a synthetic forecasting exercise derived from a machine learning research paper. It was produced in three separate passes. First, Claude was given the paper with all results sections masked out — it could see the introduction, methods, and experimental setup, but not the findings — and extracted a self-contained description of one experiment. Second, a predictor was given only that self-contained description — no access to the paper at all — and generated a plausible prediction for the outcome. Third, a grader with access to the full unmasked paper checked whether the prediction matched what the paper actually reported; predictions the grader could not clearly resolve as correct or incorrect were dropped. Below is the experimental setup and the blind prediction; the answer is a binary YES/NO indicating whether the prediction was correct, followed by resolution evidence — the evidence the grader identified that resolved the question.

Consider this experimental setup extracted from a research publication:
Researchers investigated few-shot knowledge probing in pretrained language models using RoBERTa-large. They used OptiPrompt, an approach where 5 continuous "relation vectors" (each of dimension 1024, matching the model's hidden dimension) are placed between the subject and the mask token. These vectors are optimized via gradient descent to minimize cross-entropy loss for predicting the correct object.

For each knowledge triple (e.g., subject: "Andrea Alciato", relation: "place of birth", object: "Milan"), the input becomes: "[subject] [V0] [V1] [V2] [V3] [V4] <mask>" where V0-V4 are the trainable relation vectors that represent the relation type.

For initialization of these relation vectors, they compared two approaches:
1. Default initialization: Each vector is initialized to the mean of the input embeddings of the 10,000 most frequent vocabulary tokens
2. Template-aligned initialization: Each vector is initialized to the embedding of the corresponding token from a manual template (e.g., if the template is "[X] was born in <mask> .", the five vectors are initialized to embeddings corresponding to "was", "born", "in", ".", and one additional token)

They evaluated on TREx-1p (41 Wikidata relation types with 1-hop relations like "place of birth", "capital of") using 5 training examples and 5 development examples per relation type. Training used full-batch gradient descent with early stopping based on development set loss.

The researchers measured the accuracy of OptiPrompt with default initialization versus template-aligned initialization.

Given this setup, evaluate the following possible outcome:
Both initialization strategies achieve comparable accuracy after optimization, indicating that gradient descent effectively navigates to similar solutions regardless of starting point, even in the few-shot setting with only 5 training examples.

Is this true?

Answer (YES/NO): NO